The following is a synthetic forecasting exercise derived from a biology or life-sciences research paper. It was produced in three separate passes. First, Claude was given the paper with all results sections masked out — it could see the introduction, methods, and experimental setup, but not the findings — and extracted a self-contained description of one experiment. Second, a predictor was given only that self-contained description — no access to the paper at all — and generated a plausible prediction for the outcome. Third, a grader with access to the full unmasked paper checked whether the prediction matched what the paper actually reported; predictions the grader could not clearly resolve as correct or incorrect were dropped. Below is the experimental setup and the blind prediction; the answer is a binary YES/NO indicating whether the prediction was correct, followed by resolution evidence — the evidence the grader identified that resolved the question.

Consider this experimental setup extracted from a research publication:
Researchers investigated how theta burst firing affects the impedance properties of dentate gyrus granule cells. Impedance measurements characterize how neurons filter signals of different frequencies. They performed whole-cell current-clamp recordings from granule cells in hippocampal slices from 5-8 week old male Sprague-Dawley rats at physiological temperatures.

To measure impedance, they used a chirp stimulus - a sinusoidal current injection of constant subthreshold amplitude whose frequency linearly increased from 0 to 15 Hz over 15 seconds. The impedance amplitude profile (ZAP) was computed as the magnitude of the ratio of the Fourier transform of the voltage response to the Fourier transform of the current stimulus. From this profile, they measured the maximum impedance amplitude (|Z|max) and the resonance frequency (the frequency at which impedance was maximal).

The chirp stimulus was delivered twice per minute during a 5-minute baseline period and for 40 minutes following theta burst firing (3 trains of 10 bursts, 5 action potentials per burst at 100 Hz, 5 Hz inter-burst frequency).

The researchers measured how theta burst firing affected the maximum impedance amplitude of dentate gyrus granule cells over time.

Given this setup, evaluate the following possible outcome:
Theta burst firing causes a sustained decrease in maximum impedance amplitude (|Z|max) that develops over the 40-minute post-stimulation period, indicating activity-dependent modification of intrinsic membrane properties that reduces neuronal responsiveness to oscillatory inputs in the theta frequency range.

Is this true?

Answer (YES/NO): YES